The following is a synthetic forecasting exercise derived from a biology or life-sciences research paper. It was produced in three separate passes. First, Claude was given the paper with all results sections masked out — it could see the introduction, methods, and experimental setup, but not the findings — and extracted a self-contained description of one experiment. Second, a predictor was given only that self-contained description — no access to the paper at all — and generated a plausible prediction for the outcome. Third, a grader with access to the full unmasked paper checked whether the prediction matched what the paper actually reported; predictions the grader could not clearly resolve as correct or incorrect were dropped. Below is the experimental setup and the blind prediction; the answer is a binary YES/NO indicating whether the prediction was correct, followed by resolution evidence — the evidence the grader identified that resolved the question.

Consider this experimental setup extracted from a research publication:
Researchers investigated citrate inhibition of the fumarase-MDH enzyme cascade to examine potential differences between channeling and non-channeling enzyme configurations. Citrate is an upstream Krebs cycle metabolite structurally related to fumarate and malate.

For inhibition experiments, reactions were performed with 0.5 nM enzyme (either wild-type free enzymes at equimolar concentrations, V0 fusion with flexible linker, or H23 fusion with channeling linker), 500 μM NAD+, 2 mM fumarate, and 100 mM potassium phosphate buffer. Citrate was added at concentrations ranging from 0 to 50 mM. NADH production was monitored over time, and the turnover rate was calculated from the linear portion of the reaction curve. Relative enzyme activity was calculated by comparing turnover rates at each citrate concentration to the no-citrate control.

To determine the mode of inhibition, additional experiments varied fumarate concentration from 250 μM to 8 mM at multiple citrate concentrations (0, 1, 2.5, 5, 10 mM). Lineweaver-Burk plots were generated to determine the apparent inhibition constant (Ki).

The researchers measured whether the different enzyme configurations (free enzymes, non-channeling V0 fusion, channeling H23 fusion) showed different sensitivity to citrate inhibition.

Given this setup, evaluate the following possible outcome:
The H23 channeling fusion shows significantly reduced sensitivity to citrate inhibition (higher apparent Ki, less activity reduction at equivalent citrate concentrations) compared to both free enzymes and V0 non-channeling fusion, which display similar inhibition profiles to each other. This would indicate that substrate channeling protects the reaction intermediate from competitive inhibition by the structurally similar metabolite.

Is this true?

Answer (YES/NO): YES